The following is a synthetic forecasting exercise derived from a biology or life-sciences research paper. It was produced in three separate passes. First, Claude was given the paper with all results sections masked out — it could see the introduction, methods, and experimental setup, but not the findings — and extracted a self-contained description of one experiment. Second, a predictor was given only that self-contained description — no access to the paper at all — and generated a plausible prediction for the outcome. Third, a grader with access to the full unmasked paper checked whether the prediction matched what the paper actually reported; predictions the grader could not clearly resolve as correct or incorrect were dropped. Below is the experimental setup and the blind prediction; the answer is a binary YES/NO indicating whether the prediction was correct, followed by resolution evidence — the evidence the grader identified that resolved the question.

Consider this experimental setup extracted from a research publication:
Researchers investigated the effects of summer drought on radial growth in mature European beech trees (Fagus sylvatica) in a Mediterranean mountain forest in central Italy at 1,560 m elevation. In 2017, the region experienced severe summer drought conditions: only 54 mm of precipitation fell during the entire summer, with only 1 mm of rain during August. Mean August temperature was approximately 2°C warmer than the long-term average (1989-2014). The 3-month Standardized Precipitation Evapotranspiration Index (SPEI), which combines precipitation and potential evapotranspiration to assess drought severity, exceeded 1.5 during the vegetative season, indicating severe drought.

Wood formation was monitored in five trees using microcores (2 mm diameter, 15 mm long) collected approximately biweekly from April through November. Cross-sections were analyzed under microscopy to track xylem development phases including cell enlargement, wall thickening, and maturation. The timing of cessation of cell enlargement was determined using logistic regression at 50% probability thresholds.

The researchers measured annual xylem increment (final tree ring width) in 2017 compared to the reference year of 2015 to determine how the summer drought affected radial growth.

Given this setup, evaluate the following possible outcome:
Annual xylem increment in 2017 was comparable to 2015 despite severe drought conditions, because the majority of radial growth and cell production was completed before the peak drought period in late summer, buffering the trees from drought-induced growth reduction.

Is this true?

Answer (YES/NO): YES